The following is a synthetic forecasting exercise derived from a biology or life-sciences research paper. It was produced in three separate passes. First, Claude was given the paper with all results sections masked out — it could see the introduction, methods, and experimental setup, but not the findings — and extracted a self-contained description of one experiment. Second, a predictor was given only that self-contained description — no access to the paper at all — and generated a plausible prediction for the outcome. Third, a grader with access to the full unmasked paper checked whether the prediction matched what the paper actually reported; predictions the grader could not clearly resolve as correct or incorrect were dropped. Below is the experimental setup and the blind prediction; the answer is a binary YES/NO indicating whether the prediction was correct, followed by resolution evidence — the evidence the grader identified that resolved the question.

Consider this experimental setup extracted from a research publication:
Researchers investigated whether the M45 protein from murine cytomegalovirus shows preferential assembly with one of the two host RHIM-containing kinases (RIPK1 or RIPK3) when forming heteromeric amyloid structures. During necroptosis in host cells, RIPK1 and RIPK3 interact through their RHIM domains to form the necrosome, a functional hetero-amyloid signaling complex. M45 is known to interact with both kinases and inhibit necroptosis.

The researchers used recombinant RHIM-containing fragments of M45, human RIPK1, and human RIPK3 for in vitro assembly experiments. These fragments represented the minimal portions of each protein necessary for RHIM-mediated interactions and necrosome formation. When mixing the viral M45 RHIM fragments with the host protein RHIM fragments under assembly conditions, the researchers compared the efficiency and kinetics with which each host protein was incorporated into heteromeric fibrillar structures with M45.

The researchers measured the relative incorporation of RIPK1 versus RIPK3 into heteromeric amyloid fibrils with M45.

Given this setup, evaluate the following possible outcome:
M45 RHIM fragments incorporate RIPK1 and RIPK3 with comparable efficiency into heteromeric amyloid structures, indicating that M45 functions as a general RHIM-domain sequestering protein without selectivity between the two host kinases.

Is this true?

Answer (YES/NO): NO